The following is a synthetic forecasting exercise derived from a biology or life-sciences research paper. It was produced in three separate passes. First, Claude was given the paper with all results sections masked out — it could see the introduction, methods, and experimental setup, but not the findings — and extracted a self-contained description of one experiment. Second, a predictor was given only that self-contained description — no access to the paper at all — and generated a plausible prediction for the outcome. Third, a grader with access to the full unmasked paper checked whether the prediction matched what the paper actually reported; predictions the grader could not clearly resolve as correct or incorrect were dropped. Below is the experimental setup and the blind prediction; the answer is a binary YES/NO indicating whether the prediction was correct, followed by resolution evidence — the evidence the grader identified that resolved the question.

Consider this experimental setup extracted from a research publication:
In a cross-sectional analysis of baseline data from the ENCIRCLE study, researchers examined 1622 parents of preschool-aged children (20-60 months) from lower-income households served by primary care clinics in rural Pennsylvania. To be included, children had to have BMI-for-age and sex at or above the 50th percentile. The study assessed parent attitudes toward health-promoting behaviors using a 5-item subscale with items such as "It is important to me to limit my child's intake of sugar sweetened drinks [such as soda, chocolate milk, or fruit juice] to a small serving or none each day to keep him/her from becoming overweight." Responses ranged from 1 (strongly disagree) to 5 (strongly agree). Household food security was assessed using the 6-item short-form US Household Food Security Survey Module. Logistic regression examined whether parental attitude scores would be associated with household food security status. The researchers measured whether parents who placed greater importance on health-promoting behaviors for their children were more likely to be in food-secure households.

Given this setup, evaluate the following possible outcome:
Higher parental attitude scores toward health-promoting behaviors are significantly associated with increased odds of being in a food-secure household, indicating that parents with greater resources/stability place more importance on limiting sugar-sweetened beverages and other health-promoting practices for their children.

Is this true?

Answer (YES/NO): NO